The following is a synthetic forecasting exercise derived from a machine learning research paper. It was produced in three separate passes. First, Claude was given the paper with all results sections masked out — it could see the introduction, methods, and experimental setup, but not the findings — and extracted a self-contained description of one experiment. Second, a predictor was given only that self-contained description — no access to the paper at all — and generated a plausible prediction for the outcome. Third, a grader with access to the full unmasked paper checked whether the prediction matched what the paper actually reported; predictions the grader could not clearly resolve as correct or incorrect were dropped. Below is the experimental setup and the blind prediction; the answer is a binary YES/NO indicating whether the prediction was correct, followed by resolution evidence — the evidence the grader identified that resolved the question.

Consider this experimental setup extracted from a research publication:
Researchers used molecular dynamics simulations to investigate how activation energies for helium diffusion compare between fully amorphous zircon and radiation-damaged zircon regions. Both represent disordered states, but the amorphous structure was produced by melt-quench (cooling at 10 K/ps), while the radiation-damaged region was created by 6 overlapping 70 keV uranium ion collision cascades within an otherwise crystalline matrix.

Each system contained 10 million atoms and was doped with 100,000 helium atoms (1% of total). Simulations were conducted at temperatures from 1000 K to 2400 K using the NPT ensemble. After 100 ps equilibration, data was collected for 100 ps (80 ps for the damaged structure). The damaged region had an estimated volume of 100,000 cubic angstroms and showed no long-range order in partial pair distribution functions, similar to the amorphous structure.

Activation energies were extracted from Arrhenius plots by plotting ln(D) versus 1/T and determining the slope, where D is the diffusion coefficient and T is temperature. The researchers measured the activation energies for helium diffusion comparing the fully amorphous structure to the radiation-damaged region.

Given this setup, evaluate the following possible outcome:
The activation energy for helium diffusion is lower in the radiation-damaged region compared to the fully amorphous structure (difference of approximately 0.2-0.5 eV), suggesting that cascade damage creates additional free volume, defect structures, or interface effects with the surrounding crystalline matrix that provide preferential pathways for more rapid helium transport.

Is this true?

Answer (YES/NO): NO